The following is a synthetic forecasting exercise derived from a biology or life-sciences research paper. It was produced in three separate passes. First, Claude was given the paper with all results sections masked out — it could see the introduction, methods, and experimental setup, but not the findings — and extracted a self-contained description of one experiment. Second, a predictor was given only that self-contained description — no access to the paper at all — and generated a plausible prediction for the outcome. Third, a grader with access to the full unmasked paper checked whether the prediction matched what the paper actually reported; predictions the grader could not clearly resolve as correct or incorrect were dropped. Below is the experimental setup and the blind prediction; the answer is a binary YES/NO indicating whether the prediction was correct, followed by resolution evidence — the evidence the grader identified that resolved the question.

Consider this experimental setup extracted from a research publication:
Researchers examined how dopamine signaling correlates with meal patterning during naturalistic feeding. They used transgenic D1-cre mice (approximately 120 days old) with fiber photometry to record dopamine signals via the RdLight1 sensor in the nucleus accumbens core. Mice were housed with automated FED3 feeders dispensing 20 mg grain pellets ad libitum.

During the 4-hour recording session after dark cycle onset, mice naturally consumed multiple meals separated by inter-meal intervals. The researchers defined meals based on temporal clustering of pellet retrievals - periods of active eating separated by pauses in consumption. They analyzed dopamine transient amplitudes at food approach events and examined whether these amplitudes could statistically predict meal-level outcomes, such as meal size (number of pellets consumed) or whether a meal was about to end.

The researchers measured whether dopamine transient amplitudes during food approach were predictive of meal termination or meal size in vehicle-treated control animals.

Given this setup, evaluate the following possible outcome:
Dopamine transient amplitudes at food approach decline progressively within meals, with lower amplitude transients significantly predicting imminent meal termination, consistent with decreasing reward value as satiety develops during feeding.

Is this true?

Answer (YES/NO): YES